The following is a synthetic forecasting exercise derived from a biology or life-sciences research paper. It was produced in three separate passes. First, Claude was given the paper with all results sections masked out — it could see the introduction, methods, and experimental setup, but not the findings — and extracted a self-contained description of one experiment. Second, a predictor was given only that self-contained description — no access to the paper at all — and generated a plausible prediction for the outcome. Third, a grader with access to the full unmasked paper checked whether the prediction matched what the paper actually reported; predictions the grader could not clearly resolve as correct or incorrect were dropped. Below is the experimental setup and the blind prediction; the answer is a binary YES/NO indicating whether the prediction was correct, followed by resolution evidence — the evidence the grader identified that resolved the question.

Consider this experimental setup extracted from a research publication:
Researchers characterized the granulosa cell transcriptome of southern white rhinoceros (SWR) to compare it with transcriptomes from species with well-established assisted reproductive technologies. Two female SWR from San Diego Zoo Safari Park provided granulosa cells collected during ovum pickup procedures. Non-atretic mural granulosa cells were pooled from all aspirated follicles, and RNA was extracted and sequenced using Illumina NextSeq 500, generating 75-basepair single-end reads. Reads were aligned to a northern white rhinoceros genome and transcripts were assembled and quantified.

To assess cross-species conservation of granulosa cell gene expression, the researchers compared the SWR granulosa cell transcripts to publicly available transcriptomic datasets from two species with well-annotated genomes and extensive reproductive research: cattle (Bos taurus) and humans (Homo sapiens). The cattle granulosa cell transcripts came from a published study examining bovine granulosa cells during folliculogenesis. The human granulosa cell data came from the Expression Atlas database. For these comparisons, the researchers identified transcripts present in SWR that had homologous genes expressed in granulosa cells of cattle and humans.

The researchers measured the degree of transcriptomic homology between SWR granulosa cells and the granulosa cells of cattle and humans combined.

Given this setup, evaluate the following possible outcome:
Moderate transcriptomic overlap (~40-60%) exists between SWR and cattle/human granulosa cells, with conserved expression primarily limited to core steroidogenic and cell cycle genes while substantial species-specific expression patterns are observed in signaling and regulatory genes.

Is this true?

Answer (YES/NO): NO